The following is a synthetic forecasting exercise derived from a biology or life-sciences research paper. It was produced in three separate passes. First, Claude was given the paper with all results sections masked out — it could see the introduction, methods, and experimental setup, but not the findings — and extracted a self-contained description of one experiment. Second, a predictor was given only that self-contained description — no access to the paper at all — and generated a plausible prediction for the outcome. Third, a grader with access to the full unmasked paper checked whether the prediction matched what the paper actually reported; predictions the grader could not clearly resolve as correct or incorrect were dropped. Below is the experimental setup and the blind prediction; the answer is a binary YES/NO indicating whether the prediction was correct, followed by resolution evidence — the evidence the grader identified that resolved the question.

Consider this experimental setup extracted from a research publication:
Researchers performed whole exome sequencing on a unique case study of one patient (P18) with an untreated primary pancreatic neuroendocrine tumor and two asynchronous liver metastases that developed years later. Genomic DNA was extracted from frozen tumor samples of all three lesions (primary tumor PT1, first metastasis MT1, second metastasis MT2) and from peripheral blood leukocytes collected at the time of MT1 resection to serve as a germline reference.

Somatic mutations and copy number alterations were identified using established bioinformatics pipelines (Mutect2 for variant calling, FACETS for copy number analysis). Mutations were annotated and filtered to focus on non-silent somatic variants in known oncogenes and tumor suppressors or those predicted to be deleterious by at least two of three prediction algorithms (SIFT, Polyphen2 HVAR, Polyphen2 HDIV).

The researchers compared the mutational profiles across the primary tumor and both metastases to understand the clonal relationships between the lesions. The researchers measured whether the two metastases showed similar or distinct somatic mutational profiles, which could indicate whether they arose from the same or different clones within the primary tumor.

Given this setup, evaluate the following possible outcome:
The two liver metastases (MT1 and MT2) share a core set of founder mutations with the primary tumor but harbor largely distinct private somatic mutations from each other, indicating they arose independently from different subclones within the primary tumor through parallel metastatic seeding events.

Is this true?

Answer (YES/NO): NO